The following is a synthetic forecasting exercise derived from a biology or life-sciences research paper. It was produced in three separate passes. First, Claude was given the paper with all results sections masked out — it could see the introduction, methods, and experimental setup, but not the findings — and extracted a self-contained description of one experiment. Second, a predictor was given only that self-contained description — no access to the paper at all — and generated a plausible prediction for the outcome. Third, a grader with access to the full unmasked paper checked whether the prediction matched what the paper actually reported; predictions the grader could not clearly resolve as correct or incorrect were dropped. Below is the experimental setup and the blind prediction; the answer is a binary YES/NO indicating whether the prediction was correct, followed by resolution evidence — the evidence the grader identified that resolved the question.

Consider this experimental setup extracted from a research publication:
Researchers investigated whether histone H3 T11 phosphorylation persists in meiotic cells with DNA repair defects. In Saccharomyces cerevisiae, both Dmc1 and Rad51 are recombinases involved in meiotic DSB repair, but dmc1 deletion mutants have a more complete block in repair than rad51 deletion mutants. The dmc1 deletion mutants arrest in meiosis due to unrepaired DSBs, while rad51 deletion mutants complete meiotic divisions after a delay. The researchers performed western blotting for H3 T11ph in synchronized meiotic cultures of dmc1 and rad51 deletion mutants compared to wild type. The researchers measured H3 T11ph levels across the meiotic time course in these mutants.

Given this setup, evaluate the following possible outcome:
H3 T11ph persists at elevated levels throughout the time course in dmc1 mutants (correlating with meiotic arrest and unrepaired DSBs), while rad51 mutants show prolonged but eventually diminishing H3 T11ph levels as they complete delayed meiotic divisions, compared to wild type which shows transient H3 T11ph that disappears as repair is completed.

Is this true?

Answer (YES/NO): NO